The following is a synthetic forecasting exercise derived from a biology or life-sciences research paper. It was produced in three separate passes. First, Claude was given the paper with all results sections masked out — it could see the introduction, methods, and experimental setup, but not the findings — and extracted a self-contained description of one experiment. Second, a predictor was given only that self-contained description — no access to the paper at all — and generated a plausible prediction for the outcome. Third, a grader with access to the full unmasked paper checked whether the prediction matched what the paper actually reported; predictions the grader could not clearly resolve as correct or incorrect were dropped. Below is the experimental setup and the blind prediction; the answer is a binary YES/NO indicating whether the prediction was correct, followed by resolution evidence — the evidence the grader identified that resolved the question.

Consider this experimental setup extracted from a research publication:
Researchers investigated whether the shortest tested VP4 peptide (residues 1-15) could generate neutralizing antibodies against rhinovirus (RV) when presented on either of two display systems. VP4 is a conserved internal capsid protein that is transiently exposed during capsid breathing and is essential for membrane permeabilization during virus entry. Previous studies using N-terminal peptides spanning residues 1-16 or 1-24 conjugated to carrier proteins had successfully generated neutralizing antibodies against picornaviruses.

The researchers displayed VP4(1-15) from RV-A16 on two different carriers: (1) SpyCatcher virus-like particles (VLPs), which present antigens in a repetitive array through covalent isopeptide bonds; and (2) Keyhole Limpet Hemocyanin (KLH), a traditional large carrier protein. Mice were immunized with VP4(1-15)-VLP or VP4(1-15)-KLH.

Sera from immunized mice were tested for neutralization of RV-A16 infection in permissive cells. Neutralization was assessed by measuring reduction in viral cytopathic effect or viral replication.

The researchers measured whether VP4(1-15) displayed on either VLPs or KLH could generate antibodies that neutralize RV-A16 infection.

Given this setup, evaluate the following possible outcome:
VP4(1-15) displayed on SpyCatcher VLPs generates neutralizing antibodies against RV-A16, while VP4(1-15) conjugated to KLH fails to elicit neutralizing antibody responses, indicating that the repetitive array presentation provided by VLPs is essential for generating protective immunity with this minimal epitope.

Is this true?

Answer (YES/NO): NO